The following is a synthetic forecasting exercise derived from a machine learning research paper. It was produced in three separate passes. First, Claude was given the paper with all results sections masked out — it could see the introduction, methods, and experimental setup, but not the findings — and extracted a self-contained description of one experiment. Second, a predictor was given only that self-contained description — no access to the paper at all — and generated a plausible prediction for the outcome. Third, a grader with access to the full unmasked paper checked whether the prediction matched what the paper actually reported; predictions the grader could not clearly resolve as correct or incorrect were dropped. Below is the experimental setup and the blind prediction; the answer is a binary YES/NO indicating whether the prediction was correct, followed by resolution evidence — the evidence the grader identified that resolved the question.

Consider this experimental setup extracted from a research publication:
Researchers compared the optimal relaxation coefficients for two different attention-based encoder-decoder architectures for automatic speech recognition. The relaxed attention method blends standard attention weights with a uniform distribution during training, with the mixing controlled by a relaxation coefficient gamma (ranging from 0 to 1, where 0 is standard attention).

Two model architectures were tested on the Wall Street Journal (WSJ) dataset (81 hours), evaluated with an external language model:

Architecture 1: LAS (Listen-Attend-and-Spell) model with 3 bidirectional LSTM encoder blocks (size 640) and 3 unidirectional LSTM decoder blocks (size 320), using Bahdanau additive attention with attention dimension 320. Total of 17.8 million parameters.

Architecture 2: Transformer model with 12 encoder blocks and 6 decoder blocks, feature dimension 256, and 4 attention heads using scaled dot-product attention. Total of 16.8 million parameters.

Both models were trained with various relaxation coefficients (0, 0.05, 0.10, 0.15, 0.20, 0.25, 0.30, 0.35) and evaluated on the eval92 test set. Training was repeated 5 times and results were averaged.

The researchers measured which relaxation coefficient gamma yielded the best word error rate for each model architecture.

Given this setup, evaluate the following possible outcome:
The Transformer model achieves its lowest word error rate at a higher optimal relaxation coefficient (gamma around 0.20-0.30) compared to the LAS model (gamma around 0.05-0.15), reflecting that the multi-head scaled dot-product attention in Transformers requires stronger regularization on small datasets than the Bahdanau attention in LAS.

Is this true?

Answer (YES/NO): NO